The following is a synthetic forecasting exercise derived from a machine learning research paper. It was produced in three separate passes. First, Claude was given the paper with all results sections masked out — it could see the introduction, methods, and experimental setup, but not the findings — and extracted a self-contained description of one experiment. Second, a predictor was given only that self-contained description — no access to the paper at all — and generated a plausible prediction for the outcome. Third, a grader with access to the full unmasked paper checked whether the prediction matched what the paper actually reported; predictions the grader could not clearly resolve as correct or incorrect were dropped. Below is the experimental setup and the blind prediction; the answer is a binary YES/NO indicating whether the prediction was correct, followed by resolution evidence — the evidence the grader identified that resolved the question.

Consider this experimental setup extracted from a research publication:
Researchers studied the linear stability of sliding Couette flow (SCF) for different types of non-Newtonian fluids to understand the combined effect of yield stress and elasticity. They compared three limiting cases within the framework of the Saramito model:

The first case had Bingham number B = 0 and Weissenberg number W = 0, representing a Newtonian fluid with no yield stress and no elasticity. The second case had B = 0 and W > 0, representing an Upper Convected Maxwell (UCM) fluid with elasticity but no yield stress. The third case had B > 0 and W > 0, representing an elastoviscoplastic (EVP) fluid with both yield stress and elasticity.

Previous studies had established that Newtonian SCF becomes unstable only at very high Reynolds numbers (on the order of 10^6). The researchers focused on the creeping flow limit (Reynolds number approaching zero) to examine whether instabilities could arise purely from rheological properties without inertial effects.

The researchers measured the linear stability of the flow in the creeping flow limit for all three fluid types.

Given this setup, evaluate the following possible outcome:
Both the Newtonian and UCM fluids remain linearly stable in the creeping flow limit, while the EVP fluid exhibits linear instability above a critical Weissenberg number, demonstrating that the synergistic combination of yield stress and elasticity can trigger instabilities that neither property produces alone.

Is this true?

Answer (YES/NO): NO